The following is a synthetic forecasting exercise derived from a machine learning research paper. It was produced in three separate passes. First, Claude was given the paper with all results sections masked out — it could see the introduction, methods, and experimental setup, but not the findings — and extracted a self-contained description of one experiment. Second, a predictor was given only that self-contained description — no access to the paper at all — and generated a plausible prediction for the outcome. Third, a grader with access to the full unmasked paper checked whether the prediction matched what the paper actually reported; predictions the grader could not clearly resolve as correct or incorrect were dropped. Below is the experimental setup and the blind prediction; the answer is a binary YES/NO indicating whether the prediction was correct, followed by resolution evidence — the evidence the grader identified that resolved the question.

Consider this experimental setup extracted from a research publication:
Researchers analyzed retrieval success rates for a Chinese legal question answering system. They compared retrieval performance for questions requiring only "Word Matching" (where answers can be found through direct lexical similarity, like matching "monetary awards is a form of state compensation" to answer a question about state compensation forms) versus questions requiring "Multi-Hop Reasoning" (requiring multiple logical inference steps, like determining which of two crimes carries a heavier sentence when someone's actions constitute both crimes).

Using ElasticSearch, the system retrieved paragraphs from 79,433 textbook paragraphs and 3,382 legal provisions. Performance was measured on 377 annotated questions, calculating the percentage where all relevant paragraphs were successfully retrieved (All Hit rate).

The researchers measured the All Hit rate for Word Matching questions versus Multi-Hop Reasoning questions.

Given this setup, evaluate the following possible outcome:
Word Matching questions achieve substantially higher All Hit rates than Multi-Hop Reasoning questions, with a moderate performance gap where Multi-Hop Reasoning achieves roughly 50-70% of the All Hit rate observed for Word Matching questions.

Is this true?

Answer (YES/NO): YES